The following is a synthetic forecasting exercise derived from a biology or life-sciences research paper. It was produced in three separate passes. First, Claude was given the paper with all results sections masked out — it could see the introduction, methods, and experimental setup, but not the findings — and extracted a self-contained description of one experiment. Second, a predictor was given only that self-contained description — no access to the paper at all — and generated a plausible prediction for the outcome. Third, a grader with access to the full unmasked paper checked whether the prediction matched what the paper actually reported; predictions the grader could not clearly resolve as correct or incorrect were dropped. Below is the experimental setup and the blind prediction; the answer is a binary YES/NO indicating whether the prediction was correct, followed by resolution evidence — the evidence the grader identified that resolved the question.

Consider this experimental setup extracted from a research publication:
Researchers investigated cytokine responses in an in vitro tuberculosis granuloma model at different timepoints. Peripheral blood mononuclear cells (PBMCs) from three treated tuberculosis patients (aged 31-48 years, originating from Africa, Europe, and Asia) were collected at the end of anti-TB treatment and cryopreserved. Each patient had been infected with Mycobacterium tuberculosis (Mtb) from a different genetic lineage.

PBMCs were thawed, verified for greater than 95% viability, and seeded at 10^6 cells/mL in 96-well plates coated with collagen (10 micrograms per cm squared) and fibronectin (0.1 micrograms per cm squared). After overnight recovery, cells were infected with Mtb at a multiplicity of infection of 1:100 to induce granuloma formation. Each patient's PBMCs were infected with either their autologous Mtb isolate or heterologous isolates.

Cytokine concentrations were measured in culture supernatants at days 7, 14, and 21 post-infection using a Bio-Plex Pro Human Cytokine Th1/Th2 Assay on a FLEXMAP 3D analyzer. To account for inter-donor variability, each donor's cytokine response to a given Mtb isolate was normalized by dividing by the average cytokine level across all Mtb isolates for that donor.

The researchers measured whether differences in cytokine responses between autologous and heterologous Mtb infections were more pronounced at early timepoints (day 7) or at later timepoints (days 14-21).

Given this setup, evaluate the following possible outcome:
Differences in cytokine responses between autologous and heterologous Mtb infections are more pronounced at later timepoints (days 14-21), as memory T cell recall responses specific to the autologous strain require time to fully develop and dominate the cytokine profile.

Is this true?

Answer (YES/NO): NO